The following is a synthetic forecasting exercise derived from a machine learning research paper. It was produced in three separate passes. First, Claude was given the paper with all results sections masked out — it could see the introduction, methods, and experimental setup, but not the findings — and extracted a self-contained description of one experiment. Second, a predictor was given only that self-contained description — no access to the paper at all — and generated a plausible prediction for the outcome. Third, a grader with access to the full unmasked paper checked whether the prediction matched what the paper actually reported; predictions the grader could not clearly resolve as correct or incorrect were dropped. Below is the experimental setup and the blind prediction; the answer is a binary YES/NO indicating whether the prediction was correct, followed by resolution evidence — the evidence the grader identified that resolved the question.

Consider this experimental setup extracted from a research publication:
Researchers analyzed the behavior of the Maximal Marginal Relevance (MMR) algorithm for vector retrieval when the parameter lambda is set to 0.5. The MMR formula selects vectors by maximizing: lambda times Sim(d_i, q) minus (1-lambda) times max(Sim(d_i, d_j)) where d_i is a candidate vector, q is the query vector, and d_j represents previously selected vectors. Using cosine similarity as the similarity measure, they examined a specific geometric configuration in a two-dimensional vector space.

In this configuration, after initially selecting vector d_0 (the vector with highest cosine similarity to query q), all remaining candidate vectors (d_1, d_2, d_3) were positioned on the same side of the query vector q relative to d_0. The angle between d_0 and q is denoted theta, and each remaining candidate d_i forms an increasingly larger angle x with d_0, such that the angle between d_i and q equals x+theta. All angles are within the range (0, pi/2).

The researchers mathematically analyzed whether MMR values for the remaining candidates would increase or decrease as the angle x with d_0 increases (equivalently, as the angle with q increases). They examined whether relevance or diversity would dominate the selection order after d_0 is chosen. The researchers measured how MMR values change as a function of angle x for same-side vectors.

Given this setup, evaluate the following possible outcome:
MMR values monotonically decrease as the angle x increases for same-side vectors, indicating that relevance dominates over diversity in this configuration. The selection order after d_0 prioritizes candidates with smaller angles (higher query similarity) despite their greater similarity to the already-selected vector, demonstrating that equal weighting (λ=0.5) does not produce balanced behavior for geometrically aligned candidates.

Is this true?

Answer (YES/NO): YES